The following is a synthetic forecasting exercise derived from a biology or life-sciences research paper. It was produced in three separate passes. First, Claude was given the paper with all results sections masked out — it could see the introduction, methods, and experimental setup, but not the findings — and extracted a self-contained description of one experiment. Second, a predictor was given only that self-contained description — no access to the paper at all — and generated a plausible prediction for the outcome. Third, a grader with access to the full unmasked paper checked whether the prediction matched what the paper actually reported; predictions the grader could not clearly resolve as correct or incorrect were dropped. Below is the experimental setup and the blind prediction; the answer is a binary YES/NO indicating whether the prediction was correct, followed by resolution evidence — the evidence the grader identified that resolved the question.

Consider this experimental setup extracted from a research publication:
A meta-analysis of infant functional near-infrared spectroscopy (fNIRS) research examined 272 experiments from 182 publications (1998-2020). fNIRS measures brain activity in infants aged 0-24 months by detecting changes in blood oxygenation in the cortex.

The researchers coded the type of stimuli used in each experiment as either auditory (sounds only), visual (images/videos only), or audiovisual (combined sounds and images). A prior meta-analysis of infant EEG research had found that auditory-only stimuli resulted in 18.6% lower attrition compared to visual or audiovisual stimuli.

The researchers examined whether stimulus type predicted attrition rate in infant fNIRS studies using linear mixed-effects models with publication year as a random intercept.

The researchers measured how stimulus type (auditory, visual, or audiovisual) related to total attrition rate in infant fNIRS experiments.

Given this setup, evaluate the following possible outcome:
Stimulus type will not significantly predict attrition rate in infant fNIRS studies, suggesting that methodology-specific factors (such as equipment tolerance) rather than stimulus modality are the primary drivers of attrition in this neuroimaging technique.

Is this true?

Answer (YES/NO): YES